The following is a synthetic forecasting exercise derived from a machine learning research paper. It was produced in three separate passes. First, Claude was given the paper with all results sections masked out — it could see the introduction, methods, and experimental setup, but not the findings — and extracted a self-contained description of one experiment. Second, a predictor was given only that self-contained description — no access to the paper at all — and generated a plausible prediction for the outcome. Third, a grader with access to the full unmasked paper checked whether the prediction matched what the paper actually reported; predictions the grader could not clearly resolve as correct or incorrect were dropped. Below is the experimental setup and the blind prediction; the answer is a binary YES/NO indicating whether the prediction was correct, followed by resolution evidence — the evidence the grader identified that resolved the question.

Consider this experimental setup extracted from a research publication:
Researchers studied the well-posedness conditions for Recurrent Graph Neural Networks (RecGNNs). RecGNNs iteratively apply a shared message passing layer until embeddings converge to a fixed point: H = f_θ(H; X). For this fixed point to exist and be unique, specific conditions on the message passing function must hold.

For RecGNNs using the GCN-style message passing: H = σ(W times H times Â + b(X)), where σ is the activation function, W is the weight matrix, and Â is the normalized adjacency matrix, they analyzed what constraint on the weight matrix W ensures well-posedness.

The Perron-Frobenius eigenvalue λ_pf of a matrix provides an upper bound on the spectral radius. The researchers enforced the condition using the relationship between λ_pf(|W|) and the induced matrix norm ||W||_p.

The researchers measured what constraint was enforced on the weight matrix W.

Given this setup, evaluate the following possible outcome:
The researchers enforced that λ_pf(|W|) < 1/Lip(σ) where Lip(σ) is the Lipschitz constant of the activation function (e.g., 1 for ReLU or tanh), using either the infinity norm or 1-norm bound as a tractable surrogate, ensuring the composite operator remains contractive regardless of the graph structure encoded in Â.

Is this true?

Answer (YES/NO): NO